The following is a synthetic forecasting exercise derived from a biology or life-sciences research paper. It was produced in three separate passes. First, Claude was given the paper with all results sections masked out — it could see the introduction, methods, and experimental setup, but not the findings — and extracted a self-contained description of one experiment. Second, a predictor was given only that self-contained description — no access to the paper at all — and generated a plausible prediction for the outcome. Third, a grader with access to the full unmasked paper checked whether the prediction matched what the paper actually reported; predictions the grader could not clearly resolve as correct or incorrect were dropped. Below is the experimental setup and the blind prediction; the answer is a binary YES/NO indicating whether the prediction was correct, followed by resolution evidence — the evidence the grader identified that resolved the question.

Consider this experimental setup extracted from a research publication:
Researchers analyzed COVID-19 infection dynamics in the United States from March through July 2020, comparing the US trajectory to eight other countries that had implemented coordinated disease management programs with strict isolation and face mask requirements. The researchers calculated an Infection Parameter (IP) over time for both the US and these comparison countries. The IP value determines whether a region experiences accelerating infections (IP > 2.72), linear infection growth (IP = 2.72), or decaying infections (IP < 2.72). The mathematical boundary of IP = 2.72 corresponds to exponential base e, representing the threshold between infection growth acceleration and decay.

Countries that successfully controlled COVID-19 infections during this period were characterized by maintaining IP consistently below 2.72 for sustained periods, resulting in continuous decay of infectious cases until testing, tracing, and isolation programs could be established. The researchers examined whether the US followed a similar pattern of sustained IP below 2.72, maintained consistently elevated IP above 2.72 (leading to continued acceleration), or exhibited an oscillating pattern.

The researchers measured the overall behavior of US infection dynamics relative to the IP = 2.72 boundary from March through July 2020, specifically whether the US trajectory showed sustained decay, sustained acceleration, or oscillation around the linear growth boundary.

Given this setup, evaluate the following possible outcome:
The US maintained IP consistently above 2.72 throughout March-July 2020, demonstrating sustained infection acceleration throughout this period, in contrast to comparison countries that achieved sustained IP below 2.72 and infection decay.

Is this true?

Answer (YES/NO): NO